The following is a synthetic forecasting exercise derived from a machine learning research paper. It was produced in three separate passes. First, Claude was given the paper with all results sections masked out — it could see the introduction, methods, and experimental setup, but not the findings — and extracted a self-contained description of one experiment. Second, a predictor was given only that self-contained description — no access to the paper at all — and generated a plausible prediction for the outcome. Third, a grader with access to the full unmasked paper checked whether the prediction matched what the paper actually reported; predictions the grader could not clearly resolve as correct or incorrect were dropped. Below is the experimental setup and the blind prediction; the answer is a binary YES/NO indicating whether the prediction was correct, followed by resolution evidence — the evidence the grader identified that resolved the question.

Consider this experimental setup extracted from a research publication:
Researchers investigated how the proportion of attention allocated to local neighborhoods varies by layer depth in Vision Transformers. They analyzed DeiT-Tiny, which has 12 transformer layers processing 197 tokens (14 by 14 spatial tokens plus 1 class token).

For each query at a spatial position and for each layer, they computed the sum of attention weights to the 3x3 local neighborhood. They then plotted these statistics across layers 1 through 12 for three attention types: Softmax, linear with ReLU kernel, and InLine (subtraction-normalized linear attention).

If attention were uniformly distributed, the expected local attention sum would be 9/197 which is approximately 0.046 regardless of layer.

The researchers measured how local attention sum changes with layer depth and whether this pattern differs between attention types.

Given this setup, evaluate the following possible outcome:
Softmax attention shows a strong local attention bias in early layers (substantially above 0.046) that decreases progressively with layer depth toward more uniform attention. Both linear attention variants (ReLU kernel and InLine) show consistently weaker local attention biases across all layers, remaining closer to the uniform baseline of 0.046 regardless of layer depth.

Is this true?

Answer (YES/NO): NO